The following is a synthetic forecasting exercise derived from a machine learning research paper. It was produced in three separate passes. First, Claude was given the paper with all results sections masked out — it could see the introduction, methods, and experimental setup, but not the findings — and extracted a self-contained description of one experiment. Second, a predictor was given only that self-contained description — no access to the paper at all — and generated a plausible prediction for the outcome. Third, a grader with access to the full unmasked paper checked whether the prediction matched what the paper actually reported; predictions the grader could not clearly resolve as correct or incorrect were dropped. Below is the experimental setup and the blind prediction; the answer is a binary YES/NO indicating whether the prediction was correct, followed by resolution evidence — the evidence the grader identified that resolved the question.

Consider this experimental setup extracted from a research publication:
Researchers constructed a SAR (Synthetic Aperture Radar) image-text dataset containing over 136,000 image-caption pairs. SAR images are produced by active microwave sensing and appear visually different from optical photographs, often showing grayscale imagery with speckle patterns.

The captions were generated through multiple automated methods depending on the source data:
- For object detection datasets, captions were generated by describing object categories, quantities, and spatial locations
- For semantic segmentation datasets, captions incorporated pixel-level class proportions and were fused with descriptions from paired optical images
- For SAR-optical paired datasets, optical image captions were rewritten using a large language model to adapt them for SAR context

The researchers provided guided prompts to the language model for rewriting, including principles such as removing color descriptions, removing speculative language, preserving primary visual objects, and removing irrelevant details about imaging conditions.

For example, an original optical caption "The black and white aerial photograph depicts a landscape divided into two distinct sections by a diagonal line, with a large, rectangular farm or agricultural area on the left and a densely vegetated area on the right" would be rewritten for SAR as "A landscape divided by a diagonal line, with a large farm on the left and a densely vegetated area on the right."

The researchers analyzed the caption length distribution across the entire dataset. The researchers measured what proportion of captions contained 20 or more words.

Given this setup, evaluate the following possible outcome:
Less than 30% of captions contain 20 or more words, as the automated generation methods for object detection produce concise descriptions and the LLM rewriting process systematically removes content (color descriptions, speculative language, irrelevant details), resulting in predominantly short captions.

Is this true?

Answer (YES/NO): NO